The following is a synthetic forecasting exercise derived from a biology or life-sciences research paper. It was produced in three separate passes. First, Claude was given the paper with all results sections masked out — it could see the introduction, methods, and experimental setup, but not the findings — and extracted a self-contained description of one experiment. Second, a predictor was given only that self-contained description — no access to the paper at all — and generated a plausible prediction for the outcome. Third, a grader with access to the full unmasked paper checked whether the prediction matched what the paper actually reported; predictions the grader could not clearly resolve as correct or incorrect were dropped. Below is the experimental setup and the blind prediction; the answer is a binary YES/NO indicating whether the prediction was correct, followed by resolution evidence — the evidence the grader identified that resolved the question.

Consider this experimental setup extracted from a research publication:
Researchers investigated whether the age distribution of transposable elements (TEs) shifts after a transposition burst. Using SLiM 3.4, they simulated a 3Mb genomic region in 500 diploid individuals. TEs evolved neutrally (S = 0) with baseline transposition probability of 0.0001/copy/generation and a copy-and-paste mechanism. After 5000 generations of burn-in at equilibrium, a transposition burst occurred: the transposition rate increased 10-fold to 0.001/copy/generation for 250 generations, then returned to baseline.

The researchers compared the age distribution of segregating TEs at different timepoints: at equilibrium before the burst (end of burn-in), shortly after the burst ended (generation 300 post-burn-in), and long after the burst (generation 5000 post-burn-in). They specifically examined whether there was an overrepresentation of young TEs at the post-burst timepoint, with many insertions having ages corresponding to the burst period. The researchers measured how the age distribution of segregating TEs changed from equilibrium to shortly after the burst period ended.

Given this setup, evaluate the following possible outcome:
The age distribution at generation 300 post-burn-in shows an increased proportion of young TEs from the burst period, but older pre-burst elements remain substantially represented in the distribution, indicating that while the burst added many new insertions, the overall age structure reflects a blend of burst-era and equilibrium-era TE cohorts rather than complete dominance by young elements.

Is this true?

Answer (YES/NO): YES